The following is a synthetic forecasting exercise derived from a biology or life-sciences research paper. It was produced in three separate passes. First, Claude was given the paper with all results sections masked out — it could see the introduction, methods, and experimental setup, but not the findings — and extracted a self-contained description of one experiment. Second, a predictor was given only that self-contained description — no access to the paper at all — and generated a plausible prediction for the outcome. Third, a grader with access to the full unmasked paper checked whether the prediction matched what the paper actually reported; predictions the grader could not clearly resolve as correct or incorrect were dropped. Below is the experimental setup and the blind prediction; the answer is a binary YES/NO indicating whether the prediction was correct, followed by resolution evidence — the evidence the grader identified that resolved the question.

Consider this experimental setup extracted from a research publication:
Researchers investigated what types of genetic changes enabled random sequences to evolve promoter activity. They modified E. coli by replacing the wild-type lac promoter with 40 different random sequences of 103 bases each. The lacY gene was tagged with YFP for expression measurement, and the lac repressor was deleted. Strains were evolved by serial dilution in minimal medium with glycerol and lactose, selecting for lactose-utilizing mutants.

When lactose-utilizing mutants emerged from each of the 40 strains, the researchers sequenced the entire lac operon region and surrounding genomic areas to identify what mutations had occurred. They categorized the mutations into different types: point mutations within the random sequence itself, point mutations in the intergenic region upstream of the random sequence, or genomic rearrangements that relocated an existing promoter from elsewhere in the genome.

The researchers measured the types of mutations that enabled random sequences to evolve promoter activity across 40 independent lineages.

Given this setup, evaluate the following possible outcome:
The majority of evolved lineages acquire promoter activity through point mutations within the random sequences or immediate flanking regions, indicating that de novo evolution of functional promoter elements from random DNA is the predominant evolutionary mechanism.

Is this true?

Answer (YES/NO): YES